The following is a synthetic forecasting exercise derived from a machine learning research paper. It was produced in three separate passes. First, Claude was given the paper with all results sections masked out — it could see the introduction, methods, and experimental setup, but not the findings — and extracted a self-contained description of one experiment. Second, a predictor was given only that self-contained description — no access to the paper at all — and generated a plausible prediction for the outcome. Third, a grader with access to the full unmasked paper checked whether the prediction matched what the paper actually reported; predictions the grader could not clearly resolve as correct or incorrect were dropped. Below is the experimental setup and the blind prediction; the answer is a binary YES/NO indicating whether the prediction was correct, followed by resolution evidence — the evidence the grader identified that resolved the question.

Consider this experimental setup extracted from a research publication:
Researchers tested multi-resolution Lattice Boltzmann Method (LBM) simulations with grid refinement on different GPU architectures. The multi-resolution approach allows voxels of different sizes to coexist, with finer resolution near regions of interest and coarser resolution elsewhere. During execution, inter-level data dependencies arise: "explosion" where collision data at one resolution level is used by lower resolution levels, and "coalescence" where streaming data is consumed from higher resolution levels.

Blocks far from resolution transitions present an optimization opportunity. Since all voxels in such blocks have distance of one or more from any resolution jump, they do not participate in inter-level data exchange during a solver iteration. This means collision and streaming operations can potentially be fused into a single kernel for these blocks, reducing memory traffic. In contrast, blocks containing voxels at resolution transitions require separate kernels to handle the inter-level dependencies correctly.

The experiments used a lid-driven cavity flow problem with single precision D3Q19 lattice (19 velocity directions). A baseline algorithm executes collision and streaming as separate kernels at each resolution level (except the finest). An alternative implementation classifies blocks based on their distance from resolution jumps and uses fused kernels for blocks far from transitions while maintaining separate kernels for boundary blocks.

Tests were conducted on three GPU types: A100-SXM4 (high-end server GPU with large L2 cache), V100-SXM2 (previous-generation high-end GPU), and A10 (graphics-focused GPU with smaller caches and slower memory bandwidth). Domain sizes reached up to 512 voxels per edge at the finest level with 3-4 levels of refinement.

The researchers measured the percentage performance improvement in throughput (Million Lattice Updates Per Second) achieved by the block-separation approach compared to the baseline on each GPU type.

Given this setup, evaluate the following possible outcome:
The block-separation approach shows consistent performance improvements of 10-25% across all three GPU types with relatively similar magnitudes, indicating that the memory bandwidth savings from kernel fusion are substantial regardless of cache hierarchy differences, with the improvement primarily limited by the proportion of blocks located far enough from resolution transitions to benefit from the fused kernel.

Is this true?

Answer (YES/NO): NO